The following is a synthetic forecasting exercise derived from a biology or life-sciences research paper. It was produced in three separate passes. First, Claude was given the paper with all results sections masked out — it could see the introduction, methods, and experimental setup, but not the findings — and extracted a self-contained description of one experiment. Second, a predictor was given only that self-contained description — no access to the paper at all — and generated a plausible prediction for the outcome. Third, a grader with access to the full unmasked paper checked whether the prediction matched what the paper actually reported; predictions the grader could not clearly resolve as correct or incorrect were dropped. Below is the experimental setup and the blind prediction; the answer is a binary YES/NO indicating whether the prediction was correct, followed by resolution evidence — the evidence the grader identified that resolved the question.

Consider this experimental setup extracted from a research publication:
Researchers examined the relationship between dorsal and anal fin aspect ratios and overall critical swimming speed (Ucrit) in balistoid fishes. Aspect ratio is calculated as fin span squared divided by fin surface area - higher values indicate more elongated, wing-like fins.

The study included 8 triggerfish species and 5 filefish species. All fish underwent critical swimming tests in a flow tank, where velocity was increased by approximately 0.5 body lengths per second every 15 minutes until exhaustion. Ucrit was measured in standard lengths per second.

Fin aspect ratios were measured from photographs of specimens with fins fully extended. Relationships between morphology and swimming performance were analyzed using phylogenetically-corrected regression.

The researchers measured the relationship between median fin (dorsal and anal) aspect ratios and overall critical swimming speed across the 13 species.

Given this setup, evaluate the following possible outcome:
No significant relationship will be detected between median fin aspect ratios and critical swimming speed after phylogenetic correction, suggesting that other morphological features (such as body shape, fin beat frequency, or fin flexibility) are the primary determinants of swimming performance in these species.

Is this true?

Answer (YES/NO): NO